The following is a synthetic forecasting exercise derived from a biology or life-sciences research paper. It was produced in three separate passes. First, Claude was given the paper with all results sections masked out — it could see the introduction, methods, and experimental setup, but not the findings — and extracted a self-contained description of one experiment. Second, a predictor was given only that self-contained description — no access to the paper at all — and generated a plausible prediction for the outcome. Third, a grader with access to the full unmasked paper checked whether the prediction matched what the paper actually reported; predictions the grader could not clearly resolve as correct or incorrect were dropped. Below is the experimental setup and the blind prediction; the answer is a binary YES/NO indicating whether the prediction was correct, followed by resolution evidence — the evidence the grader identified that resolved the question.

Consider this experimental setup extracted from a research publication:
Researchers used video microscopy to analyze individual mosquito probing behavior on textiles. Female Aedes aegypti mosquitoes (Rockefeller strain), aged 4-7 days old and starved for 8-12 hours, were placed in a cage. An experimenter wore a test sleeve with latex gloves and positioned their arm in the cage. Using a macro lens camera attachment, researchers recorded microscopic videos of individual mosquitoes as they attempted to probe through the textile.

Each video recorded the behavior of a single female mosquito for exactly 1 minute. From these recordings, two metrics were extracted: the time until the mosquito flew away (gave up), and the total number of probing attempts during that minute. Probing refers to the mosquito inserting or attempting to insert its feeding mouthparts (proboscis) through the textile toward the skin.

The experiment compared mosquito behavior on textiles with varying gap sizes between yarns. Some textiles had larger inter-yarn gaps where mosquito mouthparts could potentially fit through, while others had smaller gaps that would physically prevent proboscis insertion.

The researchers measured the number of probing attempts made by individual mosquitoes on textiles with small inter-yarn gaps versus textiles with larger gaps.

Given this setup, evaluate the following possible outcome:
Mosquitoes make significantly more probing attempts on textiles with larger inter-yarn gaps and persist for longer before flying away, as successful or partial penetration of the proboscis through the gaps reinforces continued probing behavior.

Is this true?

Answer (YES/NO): NO